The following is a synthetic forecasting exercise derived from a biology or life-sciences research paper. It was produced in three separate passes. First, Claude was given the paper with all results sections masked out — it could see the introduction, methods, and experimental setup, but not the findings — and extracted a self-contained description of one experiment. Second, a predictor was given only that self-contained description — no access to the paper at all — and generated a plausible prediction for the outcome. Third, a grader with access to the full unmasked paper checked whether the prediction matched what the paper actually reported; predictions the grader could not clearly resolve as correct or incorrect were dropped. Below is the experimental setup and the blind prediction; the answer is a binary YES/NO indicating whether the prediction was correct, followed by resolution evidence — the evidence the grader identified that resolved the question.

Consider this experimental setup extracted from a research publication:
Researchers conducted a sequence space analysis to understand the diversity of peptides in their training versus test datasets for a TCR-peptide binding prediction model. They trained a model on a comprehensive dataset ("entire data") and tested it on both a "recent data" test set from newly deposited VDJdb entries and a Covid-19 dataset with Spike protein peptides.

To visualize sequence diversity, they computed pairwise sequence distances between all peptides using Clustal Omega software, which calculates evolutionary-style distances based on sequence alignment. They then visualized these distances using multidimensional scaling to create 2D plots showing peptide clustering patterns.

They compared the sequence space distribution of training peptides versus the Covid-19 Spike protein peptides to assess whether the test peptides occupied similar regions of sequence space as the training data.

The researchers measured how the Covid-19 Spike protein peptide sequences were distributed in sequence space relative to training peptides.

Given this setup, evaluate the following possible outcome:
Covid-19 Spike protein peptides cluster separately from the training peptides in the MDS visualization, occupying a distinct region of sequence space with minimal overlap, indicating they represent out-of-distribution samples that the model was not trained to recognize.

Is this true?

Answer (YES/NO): YES